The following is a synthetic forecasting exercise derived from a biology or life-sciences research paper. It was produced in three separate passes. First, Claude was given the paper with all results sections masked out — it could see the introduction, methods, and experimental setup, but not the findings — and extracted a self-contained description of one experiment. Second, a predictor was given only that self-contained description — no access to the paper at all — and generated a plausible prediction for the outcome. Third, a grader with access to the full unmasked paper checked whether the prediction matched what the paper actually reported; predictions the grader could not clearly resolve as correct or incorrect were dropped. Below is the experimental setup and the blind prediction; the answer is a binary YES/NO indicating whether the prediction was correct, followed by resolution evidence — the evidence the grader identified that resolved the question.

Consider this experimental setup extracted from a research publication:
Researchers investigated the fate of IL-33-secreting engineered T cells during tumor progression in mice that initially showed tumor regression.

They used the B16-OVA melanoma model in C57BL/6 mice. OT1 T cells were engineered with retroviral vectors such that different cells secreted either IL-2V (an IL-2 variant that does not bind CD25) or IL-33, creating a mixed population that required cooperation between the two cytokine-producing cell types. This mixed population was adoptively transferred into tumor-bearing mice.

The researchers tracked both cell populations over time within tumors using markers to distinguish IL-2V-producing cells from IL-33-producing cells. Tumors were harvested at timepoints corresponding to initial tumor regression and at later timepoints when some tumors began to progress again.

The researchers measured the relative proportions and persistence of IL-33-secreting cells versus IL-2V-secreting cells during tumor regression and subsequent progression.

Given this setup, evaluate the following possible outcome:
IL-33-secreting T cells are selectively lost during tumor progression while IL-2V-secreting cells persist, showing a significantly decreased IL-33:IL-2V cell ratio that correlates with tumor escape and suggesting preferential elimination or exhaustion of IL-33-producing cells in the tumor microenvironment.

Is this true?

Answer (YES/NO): YES